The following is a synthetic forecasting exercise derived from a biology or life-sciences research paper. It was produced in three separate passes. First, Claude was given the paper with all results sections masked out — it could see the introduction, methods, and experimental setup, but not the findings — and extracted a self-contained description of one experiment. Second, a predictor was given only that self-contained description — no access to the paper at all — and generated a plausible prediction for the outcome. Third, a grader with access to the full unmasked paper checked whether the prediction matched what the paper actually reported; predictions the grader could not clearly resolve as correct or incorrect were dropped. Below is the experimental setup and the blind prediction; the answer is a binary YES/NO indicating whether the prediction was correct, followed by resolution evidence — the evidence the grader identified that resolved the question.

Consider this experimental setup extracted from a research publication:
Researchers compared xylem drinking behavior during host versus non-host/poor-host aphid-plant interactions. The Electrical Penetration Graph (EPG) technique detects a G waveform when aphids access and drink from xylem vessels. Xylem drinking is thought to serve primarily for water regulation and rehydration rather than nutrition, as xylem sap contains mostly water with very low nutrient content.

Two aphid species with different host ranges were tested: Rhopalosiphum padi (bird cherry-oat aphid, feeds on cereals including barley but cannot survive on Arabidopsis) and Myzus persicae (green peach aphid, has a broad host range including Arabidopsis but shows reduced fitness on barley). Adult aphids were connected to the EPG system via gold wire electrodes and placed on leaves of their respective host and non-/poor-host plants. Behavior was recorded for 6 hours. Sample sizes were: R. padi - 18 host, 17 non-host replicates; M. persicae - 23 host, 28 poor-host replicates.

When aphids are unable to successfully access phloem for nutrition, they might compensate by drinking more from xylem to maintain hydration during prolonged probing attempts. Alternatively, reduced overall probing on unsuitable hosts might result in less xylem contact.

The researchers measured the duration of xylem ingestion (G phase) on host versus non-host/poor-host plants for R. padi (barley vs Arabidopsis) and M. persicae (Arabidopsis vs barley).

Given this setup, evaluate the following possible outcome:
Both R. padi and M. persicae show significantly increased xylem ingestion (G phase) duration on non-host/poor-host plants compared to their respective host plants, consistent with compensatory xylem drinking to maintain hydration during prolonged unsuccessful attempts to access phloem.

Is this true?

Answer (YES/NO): NO